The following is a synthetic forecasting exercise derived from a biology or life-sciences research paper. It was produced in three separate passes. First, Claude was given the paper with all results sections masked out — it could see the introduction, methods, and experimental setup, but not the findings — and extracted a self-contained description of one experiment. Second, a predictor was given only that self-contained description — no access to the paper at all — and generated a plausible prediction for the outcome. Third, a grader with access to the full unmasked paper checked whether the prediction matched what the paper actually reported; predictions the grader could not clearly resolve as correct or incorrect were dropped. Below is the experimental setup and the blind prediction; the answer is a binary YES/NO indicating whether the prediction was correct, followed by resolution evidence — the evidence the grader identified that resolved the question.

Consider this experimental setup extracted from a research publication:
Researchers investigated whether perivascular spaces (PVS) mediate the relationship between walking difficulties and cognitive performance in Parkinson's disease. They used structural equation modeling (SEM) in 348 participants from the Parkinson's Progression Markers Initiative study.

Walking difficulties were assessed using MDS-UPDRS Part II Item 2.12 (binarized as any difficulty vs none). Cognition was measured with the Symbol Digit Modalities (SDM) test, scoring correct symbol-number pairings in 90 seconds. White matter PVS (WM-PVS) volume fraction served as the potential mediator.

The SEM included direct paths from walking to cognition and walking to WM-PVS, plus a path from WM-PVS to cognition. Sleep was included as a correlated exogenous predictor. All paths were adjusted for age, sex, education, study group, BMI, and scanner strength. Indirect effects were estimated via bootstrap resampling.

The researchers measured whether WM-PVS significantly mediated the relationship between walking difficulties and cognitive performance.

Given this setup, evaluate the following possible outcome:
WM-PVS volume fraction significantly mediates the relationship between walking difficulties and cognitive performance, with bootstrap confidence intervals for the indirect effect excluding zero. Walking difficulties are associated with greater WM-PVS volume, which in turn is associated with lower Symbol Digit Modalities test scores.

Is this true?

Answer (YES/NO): NO